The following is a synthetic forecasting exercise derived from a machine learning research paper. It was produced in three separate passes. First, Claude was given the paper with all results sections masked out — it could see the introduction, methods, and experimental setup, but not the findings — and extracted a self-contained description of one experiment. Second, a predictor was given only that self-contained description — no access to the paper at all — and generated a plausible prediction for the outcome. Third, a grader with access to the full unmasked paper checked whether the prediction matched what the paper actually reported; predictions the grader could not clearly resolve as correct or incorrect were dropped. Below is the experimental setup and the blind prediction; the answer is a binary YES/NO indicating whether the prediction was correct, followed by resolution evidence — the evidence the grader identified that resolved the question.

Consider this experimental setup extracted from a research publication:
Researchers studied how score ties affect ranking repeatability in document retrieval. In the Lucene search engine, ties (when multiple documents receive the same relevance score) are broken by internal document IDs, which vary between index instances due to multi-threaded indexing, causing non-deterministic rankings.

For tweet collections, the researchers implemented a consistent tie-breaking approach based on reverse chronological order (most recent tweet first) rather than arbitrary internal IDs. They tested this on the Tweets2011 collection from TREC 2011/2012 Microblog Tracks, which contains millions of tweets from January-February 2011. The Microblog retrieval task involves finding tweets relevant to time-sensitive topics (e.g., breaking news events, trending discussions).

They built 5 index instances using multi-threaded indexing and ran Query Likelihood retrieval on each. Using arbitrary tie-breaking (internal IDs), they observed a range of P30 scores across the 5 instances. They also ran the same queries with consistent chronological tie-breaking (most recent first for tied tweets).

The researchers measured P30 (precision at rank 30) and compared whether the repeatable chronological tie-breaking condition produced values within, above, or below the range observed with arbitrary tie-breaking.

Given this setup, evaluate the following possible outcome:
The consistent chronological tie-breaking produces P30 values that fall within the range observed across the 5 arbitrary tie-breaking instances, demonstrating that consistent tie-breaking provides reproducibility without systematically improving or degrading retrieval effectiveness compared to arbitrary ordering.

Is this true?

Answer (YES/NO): NO